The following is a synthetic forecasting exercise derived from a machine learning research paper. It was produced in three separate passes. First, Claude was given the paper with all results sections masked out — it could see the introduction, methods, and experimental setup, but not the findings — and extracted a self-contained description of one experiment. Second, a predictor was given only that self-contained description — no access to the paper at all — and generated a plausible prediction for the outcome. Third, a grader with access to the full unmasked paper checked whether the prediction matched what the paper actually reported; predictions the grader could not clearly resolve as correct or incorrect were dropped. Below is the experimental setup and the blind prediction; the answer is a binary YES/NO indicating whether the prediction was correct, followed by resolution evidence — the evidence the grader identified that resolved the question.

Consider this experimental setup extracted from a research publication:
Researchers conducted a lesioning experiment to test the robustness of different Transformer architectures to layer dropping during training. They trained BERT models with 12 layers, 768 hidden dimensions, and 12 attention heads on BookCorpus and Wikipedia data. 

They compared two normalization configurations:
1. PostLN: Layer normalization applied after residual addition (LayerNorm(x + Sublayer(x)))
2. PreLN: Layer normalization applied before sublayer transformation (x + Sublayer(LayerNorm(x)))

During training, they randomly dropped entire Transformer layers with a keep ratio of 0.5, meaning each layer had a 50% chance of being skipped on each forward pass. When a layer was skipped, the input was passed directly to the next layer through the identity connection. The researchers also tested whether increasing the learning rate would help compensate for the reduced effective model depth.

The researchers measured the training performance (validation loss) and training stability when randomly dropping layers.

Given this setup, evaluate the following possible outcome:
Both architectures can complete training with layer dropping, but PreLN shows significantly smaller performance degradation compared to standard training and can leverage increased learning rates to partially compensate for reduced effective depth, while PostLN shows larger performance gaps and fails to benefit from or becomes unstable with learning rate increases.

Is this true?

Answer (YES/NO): NO